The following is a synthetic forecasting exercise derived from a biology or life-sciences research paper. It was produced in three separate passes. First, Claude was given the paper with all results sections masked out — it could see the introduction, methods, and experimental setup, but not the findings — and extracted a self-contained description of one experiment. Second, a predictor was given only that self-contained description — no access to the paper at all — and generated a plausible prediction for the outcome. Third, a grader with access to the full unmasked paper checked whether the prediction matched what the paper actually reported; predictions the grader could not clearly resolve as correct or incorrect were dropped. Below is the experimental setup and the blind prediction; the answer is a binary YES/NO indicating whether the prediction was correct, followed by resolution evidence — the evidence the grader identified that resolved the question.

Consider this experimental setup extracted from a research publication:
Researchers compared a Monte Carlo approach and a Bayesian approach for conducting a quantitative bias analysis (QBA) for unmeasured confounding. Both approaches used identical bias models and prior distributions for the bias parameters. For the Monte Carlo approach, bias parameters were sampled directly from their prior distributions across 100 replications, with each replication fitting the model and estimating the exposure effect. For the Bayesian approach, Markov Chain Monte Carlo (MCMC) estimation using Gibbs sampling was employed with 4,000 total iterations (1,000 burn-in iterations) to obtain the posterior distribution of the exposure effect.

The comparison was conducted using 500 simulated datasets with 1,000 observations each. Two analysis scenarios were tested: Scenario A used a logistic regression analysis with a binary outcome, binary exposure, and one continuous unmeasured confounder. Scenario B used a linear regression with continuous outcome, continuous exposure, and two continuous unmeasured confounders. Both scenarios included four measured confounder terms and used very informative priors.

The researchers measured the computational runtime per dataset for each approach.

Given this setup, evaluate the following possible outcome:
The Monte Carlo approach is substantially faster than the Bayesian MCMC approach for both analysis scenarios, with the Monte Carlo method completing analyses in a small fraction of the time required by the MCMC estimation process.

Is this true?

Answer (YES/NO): YES